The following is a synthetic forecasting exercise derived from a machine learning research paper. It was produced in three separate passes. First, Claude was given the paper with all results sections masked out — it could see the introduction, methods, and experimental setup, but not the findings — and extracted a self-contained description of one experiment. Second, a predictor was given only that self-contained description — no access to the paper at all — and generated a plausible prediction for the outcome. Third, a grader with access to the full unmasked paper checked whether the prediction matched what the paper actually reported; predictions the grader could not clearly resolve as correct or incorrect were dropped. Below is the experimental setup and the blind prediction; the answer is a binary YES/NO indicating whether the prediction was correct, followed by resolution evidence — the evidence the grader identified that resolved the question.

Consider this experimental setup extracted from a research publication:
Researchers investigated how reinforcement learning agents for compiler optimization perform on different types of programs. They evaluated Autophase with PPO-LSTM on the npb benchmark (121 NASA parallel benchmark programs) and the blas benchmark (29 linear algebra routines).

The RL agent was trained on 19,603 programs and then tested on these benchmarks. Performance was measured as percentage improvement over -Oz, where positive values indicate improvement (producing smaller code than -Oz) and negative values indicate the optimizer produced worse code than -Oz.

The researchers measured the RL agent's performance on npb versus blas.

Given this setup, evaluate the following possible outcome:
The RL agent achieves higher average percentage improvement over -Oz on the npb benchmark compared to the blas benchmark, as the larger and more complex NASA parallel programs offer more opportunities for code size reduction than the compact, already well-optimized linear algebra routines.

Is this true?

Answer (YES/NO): NO